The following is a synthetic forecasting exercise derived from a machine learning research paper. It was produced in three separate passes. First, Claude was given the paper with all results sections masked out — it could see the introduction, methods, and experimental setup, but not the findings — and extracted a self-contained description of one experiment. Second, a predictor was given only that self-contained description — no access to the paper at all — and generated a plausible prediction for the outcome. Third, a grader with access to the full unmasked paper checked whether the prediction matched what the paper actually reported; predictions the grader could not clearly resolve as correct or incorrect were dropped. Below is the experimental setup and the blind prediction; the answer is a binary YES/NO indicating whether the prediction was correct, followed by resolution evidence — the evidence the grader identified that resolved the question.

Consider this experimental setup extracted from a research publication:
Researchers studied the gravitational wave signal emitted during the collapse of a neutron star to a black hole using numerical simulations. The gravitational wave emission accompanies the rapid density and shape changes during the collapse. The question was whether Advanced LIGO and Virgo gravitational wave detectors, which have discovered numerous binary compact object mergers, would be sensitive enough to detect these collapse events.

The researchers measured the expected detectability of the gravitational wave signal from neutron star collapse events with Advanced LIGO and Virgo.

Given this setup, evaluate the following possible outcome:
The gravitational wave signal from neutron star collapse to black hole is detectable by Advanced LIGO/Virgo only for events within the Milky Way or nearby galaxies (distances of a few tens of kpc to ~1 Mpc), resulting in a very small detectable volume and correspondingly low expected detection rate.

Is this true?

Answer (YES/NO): NO